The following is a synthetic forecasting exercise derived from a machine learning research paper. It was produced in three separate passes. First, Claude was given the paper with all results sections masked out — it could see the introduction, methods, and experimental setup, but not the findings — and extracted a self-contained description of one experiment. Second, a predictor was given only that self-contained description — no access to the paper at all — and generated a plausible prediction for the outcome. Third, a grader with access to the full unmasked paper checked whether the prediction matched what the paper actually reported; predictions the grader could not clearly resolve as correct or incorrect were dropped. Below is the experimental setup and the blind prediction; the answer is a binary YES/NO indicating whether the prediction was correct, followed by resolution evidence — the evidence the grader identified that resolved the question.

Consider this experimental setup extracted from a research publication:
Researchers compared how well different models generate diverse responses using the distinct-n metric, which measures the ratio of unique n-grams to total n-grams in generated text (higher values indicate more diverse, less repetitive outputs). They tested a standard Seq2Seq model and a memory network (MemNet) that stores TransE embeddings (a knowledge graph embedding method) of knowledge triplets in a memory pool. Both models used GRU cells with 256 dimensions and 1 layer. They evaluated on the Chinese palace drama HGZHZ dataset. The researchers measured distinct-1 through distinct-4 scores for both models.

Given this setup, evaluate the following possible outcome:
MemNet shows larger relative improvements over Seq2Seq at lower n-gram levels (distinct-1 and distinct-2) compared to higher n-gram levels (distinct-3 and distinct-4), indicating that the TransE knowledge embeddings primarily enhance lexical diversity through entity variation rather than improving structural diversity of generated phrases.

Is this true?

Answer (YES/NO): NO